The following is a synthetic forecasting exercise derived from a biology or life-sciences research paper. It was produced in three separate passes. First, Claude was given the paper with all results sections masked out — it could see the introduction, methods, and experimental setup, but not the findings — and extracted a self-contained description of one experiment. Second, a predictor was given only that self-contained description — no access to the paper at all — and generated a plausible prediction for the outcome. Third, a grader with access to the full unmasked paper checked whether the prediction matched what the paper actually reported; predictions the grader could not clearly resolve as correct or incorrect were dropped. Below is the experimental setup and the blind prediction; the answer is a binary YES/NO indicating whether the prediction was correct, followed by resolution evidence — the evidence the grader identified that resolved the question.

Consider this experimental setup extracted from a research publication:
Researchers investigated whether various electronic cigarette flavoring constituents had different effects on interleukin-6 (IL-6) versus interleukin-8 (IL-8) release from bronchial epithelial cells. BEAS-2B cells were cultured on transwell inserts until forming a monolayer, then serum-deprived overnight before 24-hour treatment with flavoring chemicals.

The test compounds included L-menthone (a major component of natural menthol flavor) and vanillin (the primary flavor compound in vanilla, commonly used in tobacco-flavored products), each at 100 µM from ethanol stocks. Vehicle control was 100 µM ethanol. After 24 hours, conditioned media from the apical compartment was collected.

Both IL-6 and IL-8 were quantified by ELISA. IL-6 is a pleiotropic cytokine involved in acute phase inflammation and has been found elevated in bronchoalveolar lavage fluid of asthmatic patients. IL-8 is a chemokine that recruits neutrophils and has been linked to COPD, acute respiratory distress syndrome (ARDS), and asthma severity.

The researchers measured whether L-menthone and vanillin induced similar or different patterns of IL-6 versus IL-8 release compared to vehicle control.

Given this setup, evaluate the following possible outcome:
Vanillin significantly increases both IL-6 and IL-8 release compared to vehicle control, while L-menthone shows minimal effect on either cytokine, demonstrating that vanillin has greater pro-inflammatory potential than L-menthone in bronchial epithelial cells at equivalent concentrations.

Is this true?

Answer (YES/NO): NO